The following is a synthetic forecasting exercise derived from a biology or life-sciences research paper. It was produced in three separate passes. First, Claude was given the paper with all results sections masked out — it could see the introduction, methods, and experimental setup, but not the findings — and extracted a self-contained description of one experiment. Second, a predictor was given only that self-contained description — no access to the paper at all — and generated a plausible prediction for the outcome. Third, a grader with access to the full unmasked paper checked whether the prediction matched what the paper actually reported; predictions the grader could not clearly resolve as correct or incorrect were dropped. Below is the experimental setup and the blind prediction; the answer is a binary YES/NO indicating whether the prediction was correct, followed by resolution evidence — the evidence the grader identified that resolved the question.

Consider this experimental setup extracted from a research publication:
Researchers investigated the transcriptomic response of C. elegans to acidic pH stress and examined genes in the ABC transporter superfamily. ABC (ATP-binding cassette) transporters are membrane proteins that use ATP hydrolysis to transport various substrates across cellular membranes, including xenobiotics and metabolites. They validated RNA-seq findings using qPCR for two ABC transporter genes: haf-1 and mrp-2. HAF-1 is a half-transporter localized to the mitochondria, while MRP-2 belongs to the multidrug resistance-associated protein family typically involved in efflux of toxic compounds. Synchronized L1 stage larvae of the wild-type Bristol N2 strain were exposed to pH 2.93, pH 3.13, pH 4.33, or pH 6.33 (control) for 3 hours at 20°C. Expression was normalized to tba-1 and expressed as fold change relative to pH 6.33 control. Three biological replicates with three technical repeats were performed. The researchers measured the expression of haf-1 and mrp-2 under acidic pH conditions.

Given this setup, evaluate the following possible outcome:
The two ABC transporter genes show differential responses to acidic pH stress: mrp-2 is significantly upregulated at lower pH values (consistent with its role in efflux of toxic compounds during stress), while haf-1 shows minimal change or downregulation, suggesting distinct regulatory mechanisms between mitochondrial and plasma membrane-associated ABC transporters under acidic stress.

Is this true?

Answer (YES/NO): NO